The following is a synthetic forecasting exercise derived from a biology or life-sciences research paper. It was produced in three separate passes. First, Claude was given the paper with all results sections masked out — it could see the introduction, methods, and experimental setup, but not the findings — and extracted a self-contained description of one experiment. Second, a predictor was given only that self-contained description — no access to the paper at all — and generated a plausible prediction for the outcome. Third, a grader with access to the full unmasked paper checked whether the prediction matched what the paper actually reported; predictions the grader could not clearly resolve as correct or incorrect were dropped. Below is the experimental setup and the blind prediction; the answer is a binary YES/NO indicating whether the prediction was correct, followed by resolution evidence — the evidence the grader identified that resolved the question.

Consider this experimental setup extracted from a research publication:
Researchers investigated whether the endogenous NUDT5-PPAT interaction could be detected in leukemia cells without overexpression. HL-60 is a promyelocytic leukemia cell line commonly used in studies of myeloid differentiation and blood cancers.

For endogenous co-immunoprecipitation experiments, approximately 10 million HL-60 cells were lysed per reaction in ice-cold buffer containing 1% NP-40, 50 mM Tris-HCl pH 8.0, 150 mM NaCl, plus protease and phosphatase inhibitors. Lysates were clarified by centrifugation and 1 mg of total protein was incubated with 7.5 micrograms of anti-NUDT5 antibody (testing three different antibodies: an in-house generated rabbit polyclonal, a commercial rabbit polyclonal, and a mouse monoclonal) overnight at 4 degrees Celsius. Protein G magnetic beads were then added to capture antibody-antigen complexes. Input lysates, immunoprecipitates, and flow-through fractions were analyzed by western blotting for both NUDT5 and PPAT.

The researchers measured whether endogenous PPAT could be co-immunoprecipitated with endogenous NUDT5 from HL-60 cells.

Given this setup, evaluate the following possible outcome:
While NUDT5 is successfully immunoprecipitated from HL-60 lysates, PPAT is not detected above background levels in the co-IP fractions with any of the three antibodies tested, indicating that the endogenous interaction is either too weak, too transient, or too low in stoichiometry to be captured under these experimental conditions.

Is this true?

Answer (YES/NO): NO